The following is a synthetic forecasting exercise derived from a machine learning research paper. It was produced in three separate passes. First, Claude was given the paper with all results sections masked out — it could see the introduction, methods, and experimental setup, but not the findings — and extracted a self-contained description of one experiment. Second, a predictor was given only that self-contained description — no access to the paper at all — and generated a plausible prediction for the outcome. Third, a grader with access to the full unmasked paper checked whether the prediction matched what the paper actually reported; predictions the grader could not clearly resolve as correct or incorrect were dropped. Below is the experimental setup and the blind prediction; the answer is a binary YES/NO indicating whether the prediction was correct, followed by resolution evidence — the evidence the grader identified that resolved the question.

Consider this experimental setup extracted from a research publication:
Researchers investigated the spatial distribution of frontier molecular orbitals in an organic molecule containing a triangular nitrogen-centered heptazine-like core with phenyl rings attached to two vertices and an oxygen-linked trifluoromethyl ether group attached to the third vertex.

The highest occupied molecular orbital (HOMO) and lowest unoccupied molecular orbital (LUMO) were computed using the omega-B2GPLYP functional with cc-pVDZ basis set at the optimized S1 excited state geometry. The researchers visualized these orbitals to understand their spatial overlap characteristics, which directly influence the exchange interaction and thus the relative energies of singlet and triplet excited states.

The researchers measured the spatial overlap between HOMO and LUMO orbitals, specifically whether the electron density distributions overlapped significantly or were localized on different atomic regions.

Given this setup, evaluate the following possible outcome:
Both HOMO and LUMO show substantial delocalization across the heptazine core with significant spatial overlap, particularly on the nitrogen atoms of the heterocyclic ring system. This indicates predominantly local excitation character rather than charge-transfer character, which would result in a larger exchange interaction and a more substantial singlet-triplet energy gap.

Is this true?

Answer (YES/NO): NO